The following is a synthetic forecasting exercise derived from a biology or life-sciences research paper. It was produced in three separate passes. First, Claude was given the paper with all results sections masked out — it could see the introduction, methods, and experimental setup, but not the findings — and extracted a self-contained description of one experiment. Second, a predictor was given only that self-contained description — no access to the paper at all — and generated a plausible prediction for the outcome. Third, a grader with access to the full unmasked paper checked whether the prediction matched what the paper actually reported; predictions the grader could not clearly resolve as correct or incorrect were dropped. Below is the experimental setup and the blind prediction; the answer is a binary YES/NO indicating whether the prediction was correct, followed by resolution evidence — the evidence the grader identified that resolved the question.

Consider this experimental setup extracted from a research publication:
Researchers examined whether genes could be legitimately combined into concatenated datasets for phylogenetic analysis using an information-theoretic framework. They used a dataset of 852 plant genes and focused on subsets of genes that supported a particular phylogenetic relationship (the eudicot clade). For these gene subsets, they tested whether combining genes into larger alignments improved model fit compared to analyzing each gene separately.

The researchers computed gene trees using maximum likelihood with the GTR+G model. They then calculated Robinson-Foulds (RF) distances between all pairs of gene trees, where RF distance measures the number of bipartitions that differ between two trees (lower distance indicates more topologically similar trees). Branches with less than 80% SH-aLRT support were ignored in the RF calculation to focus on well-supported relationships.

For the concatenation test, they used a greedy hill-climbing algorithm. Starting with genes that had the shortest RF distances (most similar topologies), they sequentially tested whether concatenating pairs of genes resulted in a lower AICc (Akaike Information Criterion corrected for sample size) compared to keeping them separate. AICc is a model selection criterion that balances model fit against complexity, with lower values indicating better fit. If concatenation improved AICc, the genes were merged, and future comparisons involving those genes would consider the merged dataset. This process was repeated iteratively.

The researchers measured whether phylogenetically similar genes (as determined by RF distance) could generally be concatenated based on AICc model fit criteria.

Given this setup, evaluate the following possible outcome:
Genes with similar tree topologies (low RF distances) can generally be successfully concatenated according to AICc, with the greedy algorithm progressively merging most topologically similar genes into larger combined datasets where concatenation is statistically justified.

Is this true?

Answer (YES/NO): NO